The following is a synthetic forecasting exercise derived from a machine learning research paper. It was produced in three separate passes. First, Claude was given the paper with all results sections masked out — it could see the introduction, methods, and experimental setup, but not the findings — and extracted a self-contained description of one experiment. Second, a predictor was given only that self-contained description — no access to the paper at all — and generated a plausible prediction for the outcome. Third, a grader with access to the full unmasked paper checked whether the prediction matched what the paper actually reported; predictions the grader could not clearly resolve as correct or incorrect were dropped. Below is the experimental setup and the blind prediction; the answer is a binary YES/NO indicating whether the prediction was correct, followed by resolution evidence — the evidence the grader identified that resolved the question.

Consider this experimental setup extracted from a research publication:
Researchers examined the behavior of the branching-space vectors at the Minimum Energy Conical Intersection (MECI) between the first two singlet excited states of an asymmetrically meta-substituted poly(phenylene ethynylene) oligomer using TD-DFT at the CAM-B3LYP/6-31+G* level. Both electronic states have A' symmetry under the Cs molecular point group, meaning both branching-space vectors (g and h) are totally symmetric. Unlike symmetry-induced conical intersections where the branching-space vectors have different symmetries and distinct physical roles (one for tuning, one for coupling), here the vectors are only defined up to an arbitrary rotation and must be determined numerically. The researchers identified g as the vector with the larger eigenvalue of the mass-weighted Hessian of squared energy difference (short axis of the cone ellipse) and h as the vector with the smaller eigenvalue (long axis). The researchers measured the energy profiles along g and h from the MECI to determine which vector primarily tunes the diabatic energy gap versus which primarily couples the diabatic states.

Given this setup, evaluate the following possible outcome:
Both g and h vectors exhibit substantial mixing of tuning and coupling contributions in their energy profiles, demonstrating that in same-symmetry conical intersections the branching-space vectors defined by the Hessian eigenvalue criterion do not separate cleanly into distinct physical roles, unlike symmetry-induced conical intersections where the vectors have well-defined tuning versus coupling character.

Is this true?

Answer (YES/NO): NO